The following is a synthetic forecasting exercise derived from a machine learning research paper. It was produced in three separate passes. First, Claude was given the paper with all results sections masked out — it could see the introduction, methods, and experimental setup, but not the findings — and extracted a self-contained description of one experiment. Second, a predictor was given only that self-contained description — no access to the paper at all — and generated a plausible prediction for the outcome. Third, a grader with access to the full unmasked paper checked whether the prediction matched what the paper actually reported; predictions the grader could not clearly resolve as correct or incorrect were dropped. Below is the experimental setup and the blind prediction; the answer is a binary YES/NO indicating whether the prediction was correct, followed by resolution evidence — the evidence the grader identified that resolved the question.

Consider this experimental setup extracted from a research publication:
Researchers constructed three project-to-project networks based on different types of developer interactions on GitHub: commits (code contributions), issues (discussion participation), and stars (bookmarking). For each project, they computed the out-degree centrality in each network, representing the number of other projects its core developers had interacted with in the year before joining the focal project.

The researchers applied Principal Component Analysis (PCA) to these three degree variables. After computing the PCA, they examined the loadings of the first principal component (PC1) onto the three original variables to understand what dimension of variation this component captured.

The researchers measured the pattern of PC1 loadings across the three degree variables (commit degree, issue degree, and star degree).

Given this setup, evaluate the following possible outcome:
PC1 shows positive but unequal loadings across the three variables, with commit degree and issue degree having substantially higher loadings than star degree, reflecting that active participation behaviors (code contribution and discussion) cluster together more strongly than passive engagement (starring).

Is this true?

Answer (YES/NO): NO